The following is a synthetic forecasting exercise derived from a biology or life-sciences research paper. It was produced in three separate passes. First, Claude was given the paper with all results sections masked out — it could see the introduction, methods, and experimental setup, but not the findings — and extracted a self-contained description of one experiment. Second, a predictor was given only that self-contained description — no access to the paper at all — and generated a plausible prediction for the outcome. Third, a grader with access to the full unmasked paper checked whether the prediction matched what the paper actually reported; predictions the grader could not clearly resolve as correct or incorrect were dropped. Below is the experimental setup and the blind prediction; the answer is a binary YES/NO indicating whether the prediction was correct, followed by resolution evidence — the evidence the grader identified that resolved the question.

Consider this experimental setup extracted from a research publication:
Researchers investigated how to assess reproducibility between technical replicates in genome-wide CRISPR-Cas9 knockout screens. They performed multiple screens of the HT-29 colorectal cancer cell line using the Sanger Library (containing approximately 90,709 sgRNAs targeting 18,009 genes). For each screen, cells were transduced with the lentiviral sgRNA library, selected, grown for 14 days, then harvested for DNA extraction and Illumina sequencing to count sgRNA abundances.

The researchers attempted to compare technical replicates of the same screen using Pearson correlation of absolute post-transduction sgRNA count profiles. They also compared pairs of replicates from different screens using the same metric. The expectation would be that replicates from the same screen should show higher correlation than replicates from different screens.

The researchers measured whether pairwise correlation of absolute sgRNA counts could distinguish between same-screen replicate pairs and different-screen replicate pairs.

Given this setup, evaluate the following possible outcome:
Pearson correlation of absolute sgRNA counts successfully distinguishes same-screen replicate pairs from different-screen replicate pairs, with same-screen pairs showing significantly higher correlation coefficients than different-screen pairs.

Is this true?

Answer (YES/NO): NO